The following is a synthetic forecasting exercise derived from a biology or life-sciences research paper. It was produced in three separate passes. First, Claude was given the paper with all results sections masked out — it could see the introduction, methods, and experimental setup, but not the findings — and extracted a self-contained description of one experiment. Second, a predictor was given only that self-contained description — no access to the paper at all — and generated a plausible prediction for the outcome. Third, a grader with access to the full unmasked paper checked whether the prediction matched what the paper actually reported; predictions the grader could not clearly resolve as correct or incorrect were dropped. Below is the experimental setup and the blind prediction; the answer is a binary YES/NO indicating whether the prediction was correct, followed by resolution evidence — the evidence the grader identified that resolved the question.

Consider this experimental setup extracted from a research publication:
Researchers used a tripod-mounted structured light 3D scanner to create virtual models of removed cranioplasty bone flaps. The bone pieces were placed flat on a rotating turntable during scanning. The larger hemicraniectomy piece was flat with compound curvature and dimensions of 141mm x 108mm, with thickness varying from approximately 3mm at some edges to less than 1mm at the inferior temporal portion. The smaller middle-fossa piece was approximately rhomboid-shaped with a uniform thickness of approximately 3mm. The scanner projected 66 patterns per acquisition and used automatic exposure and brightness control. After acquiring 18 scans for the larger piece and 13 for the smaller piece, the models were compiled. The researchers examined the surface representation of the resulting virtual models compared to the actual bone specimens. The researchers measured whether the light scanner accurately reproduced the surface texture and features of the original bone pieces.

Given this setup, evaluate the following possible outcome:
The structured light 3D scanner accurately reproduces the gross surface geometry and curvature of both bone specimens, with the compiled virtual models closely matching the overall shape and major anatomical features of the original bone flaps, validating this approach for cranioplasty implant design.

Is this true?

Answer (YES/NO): NO